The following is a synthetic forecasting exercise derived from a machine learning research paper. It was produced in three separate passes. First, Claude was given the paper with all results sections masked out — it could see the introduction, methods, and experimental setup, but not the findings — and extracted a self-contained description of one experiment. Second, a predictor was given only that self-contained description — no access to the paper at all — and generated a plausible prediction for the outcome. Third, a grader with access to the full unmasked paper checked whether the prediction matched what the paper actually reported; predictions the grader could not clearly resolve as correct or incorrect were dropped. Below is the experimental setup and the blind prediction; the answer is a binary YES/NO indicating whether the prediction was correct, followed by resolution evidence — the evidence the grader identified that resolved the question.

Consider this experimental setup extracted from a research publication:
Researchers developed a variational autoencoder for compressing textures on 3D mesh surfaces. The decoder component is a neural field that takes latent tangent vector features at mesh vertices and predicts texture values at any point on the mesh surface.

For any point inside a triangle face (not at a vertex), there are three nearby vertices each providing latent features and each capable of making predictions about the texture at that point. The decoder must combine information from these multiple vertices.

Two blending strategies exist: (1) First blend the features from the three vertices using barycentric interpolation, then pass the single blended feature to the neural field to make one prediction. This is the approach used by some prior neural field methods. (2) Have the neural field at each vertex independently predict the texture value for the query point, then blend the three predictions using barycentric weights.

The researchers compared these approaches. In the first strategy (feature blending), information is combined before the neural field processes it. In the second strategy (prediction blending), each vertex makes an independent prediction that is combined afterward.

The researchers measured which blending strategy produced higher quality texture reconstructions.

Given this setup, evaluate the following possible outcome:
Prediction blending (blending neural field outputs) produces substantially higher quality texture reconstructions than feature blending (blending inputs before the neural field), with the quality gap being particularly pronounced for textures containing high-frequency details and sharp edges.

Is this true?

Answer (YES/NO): NO